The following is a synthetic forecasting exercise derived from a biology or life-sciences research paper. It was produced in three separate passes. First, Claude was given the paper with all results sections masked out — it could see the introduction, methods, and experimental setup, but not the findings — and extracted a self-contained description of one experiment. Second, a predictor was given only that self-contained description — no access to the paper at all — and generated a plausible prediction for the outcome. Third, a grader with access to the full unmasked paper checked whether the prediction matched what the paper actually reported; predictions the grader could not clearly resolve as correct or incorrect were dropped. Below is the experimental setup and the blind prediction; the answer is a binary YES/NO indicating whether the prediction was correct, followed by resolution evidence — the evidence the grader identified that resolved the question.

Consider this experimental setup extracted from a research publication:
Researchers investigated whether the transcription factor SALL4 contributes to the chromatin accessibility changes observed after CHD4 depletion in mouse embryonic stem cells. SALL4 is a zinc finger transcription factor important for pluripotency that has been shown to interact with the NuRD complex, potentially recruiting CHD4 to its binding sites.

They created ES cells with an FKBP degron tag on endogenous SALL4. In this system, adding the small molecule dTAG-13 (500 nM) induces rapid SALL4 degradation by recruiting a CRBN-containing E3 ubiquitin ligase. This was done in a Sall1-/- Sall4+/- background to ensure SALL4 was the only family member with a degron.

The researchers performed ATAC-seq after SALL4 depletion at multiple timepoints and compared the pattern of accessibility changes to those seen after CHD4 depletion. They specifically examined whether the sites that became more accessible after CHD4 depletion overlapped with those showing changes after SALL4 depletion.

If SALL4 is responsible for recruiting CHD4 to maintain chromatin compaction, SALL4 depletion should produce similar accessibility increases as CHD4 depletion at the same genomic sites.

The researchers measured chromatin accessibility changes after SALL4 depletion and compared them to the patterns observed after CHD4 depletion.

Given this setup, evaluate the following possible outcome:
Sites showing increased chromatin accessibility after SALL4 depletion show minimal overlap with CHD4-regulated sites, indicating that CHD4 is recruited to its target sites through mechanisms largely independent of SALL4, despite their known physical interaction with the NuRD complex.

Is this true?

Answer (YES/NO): YES